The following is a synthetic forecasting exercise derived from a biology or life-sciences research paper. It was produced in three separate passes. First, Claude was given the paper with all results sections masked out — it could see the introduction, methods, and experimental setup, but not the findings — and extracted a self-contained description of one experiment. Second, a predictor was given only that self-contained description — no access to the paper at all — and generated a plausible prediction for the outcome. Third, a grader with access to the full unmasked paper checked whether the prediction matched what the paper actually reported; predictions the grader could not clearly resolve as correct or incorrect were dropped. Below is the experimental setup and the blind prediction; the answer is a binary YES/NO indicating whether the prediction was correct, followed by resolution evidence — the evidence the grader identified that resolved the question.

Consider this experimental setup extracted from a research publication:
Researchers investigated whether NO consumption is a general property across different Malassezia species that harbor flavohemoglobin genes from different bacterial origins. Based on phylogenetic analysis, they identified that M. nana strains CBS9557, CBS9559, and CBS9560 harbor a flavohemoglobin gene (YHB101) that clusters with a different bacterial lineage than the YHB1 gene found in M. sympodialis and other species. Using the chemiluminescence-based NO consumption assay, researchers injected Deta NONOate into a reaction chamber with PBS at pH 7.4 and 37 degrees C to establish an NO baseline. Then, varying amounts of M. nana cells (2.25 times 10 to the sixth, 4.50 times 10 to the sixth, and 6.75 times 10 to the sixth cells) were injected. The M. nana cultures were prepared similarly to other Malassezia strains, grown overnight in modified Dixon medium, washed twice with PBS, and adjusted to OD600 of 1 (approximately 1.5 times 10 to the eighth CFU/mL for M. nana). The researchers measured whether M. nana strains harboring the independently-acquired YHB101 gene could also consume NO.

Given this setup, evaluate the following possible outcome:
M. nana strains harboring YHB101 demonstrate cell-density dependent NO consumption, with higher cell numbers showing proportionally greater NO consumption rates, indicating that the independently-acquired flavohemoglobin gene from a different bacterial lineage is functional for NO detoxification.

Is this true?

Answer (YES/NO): NO